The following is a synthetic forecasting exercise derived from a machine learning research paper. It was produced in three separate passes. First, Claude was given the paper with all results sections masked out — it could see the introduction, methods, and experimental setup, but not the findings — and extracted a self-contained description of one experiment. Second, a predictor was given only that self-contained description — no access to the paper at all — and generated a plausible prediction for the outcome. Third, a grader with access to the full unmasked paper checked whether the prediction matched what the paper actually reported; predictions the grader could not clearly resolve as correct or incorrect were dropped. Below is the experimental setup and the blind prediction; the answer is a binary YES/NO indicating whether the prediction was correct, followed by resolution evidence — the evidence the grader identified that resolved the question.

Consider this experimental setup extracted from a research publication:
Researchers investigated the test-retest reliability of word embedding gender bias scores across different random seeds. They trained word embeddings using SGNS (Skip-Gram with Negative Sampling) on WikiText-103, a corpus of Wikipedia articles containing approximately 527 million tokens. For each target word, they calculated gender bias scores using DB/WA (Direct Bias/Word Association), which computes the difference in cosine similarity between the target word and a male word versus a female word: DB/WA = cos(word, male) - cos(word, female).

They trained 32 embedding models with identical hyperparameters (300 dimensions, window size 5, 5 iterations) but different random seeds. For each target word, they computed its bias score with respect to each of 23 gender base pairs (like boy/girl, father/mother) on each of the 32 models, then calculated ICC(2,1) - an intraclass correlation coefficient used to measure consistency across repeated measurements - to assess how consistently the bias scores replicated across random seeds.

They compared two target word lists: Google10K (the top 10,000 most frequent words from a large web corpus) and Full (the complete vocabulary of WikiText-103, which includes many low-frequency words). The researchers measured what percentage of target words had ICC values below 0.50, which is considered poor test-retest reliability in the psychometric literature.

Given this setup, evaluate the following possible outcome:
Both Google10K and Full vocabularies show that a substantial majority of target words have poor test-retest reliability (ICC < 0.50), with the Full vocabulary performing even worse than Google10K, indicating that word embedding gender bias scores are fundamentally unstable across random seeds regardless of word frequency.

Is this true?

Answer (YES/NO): NO